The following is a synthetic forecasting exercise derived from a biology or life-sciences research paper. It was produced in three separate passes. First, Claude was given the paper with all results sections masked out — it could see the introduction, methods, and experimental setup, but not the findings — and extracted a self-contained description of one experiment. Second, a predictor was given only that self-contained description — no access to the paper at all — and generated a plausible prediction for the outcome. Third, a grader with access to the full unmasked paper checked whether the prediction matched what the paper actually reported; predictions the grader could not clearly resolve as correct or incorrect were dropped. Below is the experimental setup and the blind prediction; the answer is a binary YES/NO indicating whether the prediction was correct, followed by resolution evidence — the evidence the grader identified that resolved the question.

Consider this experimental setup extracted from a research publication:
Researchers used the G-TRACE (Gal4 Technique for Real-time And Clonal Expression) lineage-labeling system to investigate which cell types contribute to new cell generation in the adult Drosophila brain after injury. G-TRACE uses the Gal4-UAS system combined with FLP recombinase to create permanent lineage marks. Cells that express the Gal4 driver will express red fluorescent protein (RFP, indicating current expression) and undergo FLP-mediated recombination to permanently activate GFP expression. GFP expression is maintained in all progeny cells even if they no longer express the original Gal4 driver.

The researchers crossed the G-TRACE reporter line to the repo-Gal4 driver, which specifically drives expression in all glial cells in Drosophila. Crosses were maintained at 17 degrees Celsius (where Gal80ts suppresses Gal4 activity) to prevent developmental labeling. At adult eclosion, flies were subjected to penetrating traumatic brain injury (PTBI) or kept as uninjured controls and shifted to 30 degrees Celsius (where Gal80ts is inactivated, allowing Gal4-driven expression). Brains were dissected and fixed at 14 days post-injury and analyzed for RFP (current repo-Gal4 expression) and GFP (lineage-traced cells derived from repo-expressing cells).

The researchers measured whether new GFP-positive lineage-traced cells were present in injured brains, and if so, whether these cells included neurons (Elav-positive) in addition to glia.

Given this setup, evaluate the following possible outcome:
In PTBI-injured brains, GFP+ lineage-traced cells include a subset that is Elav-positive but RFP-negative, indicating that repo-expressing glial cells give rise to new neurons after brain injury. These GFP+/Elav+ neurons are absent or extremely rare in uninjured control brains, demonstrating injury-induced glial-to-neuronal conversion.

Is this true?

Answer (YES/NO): NO